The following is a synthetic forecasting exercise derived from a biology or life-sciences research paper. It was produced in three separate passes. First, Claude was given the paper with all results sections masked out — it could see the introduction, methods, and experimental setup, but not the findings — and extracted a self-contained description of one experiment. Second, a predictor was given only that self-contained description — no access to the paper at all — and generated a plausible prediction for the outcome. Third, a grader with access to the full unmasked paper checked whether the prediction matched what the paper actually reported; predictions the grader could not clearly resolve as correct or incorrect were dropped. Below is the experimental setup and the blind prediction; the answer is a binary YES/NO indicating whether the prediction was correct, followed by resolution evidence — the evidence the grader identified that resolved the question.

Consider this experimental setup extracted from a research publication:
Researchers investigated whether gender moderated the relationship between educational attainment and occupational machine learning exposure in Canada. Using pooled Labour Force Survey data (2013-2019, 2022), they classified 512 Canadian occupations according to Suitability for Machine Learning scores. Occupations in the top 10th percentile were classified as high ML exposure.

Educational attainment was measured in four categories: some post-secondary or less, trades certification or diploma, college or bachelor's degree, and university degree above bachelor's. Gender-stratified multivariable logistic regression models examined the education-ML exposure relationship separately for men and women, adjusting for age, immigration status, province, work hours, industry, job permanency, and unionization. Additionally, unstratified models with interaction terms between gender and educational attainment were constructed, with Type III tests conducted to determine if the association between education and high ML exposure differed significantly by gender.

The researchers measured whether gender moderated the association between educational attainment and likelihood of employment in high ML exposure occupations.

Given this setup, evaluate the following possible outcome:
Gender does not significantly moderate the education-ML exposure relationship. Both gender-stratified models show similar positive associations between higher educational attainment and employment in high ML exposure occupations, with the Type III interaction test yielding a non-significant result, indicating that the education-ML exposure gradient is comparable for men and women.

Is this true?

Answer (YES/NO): NO